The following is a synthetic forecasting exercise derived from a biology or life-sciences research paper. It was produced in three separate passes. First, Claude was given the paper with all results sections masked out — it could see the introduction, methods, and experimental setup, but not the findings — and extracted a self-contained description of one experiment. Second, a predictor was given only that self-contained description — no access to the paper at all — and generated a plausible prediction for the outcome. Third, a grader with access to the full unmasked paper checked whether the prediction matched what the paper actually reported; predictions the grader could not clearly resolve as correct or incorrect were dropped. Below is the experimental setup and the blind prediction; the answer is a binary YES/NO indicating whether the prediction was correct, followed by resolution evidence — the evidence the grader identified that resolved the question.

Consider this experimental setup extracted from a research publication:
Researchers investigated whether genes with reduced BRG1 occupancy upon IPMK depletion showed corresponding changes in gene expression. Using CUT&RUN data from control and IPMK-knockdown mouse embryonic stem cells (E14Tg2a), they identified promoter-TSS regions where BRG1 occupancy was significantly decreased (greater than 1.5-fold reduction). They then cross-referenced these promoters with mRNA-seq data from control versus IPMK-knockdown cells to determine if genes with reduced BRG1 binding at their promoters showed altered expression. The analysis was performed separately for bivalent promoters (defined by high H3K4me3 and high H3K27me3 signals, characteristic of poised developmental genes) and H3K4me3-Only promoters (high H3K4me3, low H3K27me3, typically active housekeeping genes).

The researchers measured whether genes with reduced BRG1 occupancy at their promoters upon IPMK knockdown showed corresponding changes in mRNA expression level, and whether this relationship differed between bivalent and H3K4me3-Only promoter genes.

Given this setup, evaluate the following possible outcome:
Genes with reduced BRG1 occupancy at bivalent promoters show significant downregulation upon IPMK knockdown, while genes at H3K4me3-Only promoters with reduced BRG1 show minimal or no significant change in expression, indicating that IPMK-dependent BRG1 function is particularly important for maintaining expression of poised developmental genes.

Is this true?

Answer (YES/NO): NO